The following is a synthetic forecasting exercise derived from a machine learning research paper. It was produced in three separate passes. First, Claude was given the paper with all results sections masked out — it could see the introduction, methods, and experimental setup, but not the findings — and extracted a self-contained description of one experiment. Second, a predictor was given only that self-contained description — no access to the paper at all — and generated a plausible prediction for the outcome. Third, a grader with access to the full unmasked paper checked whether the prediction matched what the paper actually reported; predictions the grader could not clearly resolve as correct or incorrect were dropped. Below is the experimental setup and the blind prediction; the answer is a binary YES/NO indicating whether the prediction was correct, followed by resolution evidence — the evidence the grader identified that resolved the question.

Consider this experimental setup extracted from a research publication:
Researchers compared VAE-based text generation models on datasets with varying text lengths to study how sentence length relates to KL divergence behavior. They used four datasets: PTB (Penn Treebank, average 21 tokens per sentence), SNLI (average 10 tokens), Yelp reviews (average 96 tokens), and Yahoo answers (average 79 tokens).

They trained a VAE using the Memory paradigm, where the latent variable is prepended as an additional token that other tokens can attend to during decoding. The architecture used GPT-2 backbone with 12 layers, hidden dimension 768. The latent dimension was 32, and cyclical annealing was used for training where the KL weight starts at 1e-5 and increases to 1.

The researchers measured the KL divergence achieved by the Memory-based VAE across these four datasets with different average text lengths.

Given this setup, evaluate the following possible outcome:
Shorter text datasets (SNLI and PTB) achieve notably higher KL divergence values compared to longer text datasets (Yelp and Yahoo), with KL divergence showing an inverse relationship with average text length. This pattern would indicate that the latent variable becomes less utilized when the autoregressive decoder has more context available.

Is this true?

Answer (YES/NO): NO